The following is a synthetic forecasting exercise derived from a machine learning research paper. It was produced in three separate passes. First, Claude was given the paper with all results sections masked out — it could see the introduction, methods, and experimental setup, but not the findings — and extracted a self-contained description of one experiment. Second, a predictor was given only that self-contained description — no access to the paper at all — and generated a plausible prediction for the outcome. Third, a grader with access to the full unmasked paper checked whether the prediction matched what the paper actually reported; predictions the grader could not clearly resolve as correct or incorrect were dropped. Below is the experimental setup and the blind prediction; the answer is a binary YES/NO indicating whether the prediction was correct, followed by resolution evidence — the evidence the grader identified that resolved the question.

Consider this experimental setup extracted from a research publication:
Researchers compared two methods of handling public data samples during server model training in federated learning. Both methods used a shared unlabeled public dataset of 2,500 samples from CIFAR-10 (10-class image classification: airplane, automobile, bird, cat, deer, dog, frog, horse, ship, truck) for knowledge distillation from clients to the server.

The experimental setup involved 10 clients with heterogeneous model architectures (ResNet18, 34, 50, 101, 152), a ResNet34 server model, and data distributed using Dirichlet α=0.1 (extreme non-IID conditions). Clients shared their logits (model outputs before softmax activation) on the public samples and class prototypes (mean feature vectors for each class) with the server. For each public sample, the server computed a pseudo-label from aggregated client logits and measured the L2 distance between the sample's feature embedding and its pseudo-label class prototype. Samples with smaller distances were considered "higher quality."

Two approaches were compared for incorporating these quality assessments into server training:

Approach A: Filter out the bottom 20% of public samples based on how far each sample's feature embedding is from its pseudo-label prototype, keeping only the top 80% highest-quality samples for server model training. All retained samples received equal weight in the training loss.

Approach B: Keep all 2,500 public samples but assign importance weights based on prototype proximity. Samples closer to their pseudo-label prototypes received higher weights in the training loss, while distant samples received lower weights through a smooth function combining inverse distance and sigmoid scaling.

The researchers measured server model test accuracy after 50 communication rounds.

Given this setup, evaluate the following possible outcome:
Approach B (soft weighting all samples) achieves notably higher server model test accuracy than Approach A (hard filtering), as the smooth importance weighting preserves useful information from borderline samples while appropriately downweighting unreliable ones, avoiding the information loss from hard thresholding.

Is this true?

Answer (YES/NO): NO